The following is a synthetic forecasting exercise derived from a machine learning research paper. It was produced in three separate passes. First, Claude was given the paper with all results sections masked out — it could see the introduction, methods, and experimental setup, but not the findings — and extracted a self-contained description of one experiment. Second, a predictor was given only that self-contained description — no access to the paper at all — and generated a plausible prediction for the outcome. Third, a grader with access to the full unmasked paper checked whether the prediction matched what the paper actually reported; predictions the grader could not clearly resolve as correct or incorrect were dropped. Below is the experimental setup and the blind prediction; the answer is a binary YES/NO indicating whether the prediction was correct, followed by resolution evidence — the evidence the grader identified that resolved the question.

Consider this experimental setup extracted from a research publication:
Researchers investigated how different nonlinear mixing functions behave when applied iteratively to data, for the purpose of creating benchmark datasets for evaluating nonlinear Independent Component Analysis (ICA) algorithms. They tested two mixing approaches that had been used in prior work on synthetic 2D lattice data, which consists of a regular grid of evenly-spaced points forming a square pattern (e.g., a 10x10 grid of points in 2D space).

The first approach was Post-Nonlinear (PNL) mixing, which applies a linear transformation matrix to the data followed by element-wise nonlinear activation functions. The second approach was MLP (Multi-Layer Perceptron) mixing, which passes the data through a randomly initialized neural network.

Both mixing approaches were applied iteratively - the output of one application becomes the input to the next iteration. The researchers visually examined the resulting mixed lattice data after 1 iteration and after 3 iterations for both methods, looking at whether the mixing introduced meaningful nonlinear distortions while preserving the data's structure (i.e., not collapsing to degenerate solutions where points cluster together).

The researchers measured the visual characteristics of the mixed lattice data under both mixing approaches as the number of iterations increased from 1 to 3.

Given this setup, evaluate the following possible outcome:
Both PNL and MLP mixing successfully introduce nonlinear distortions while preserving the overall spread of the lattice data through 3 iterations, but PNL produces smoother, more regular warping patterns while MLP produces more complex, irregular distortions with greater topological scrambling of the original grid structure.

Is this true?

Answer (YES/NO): NO